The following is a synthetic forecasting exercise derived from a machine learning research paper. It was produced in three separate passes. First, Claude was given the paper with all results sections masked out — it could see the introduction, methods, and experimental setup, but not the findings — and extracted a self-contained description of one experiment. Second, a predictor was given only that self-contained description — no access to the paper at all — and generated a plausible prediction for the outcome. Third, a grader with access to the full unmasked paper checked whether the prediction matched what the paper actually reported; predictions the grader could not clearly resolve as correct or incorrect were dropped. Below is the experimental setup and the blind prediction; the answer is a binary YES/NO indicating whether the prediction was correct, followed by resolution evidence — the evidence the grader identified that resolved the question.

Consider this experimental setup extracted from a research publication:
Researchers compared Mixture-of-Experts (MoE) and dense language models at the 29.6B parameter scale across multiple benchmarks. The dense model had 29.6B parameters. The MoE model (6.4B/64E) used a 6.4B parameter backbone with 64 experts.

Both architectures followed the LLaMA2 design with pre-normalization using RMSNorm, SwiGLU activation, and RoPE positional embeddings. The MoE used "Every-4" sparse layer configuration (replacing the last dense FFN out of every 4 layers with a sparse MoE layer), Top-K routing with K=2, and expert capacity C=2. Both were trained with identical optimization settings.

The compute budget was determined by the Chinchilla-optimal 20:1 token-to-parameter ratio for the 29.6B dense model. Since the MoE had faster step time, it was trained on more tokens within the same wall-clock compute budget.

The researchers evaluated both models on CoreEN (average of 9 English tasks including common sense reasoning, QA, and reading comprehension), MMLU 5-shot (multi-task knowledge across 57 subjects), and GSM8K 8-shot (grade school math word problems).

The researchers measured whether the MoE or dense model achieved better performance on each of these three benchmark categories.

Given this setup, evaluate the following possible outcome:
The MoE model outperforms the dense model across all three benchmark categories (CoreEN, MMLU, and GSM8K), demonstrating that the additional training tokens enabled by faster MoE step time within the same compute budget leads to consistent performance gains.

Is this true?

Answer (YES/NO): NO